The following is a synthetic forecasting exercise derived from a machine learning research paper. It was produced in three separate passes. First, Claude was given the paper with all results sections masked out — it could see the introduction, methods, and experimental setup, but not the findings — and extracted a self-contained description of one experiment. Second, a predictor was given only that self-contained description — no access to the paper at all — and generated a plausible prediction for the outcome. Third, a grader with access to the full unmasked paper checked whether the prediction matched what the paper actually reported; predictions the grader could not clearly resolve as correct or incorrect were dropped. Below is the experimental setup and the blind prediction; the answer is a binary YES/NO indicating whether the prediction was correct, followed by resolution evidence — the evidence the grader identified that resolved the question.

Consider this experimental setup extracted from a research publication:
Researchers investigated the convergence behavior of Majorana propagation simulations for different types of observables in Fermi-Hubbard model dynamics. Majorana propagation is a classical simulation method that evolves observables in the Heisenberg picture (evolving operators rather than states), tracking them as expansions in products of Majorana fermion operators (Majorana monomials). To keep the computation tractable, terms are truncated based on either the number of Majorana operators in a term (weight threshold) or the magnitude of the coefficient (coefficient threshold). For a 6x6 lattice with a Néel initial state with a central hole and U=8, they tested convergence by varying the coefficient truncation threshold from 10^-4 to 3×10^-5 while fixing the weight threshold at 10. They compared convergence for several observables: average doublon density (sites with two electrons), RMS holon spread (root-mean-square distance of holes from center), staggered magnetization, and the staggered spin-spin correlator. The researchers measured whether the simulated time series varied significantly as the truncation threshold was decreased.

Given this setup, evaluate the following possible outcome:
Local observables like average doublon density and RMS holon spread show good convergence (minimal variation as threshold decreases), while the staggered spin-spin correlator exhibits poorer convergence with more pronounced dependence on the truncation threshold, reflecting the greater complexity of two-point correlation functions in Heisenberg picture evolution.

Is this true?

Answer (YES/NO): NO